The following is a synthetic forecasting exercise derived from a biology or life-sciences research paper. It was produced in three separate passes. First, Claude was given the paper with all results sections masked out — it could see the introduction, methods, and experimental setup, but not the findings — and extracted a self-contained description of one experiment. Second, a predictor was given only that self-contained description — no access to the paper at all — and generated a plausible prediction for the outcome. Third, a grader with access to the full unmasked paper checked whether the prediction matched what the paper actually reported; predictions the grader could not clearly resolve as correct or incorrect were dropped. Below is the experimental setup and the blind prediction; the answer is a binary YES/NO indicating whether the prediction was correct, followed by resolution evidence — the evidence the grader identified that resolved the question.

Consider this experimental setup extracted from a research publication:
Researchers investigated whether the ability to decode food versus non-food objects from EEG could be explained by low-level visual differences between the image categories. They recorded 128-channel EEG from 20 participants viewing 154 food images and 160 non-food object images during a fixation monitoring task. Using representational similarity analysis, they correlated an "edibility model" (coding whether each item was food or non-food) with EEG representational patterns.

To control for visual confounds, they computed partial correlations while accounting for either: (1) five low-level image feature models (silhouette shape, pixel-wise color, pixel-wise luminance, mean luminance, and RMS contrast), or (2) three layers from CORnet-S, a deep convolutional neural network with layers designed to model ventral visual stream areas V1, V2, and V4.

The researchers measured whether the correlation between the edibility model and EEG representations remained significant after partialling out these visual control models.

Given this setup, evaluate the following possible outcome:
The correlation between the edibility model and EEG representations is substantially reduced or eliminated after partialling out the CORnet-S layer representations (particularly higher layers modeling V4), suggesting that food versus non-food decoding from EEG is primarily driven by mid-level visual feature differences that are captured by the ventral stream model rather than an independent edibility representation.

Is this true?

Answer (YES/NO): YES